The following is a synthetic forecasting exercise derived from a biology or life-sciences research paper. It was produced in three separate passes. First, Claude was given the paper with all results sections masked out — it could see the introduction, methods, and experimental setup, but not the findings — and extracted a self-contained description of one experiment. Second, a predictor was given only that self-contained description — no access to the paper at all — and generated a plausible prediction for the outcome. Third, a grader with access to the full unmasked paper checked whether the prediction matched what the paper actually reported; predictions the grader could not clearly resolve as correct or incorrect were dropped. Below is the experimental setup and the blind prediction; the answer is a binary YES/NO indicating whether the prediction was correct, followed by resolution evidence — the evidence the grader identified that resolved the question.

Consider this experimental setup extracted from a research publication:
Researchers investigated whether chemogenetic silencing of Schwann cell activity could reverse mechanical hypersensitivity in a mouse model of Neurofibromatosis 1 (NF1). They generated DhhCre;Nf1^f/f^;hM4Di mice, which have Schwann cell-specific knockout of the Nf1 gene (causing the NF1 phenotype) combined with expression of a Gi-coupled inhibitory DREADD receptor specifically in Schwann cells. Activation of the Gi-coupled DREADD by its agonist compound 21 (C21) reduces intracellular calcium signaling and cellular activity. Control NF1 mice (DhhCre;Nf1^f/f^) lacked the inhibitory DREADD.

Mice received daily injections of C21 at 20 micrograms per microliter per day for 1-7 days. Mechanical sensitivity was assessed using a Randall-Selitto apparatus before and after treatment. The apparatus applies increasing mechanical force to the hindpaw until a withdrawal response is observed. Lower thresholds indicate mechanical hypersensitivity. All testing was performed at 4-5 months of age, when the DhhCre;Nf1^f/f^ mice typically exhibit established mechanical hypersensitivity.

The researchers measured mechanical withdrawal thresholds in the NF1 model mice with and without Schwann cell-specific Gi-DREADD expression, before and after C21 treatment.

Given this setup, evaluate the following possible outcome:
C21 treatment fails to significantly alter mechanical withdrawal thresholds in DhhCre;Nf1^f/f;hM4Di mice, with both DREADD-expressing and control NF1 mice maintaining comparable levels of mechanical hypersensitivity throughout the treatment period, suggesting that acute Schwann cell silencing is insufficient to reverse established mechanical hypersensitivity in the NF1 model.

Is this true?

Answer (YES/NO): NO